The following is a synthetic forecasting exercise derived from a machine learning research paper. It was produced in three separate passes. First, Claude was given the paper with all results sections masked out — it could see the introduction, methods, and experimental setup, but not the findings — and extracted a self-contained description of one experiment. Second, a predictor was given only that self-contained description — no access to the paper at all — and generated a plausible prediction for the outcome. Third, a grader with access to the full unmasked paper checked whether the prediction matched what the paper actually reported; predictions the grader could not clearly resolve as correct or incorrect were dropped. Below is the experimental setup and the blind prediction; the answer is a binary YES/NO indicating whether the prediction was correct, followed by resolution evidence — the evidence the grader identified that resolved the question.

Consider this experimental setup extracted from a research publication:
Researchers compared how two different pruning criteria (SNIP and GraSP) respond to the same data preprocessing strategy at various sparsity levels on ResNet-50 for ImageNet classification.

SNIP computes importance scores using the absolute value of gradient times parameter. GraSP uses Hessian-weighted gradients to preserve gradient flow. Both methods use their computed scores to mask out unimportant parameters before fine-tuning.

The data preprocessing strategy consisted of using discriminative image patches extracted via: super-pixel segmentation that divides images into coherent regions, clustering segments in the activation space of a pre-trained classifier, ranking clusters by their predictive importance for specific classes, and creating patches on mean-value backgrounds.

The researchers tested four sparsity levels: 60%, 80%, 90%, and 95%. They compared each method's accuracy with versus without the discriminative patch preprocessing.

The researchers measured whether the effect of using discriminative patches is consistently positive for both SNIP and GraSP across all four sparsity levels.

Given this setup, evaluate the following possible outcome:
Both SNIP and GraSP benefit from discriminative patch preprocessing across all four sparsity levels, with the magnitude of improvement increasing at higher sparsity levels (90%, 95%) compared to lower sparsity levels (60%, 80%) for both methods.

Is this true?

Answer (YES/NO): NO